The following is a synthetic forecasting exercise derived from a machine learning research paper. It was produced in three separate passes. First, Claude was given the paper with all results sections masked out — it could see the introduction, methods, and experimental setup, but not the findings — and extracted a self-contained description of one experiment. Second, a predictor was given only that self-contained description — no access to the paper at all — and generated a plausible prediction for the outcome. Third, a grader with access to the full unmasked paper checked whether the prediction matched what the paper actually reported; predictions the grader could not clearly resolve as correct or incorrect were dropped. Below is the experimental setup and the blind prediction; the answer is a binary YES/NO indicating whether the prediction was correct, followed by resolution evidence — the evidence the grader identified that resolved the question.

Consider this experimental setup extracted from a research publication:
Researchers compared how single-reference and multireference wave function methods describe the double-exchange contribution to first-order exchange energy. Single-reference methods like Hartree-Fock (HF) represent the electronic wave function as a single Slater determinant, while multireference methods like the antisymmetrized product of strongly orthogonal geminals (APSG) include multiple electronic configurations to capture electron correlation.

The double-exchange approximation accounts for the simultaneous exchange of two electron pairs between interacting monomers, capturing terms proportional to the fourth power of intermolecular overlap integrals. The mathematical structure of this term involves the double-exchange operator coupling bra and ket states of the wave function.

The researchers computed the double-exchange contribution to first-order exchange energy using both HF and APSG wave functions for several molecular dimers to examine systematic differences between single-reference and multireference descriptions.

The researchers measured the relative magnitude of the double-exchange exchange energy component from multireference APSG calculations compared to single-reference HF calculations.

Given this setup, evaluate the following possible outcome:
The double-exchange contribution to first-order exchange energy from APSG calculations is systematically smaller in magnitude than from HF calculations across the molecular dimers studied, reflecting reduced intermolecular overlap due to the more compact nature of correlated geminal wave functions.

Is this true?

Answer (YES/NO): NO